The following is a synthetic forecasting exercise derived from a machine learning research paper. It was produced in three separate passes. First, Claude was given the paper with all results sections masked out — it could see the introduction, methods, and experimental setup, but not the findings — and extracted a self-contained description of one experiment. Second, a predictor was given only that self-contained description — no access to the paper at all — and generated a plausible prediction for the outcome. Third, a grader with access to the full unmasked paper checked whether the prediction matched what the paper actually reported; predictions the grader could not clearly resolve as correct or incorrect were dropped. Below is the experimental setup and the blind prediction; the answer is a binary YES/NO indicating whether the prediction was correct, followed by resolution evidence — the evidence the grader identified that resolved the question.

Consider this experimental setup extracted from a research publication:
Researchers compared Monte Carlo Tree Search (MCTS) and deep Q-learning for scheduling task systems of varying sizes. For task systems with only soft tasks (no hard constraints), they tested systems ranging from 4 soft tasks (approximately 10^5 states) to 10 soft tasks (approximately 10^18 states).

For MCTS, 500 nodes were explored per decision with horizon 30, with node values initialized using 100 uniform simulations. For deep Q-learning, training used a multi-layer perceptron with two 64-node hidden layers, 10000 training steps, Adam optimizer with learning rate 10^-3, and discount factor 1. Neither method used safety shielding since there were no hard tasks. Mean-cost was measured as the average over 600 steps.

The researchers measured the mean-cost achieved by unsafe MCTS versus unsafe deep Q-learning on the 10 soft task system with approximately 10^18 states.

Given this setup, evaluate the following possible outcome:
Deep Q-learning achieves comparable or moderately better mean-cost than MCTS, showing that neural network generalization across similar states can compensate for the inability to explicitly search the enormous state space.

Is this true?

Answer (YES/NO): NO